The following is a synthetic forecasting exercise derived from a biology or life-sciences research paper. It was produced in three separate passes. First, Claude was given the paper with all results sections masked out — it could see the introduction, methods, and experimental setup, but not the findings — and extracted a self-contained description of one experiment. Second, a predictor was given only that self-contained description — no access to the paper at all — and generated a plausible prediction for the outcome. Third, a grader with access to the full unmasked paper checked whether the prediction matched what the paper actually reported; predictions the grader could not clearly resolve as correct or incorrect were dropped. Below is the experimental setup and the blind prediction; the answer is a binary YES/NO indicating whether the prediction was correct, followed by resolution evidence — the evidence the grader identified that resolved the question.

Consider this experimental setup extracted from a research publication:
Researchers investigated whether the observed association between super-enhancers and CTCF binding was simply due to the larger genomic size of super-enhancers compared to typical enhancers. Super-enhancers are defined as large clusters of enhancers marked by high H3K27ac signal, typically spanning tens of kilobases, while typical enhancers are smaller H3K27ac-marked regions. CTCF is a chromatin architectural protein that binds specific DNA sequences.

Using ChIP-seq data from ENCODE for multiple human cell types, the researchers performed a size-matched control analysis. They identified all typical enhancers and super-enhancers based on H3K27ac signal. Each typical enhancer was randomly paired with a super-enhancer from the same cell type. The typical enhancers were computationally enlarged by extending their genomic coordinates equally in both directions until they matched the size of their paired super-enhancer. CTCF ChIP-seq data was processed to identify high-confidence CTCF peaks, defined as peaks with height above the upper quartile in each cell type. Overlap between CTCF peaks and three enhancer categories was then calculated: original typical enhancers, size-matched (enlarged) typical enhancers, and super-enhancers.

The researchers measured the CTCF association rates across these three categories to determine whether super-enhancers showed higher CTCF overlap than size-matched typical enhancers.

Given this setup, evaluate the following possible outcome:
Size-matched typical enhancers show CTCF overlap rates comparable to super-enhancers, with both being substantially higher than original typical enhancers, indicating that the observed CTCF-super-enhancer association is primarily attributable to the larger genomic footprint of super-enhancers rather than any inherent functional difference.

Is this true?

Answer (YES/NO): NO